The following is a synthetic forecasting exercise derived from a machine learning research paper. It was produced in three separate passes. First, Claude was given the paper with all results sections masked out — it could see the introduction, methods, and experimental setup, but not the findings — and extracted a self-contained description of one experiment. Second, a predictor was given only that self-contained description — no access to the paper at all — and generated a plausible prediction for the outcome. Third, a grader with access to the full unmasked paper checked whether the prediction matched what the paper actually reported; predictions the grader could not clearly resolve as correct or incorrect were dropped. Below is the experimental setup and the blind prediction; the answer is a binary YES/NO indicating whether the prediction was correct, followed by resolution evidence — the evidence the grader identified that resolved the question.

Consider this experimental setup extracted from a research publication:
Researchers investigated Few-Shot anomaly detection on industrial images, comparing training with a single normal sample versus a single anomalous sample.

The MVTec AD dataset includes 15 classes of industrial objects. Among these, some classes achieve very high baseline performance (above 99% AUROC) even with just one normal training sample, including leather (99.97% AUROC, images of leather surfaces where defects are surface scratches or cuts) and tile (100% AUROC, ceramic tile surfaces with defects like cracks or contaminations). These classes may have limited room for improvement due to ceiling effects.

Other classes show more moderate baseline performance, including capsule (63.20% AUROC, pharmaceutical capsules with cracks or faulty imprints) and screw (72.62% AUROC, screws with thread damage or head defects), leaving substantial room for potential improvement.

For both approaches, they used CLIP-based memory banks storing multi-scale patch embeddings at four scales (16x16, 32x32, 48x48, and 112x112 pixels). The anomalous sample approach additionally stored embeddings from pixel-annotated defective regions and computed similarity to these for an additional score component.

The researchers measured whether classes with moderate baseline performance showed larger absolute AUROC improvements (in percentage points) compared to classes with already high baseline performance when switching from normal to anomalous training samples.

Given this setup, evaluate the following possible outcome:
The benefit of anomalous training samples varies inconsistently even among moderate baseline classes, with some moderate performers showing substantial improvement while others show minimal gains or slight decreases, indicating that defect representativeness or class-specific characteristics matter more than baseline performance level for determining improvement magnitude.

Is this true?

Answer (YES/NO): YES